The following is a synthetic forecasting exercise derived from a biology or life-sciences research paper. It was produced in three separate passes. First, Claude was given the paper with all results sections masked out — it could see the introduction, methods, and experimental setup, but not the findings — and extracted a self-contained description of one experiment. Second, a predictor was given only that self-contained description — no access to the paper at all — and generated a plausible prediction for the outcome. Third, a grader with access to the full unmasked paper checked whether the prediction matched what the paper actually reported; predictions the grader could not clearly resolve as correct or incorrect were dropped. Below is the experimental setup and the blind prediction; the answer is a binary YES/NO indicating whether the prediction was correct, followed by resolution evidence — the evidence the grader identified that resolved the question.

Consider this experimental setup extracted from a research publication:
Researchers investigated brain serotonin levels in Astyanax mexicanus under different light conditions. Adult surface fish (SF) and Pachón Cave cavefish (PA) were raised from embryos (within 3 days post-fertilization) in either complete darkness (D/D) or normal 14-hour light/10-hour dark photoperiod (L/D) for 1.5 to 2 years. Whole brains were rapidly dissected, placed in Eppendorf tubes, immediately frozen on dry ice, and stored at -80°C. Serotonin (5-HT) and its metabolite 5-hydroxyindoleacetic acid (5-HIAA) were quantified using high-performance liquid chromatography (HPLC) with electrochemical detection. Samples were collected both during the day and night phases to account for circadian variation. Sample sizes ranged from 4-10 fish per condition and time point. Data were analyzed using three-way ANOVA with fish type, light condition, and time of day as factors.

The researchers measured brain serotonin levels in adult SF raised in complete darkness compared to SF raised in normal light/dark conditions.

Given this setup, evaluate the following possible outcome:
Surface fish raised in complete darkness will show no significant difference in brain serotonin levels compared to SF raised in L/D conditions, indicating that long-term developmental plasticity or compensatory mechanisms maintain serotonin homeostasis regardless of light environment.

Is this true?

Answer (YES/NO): NO